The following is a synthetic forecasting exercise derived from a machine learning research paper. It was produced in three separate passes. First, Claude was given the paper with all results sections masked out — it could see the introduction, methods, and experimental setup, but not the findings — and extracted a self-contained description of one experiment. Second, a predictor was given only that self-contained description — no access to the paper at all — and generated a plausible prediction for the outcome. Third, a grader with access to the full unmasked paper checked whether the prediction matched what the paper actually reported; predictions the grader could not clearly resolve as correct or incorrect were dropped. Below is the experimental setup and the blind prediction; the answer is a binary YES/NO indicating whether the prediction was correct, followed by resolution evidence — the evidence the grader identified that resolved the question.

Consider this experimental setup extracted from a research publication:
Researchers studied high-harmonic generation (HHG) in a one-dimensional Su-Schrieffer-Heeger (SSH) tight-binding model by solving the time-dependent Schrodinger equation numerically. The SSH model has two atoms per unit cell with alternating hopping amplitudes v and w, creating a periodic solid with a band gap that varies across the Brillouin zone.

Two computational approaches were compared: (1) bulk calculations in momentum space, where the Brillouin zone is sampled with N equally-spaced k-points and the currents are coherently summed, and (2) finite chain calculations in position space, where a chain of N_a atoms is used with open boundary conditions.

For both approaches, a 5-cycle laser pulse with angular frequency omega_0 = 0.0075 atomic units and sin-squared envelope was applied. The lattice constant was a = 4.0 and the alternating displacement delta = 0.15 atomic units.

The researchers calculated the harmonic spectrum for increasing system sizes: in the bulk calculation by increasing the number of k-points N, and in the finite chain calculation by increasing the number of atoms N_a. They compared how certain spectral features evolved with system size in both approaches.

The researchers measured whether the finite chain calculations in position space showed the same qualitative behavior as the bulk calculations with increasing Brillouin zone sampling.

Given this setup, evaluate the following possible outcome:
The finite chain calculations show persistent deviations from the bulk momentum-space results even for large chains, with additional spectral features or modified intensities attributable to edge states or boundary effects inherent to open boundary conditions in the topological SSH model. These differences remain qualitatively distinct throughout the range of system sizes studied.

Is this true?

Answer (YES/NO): NO